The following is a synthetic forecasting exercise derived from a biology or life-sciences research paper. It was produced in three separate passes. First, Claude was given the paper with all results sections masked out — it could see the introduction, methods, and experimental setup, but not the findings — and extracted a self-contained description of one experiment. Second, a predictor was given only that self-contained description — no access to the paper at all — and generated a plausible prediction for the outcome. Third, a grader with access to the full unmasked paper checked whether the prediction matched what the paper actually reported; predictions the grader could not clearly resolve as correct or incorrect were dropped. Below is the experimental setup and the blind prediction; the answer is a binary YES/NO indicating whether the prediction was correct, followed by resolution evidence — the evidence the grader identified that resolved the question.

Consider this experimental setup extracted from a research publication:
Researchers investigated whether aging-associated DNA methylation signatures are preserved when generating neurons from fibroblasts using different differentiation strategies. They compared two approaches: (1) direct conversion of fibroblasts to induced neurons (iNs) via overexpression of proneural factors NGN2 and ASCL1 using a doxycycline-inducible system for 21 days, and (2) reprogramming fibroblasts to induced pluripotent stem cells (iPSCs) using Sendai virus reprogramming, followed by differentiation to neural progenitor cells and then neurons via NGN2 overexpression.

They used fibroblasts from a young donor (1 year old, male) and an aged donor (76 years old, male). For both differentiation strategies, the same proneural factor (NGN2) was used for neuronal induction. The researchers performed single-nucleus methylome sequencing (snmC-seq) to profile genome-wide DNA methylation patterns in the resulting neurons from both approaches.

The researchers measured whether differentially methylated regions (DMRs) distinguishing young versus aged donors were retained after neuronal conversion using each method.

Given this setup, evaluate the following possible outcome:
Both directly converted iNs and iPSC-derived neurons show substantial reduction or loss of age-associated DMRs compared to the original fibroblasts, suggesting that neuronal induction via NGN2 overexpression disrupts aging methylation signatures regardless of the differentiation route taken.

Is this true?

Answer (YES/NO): NO